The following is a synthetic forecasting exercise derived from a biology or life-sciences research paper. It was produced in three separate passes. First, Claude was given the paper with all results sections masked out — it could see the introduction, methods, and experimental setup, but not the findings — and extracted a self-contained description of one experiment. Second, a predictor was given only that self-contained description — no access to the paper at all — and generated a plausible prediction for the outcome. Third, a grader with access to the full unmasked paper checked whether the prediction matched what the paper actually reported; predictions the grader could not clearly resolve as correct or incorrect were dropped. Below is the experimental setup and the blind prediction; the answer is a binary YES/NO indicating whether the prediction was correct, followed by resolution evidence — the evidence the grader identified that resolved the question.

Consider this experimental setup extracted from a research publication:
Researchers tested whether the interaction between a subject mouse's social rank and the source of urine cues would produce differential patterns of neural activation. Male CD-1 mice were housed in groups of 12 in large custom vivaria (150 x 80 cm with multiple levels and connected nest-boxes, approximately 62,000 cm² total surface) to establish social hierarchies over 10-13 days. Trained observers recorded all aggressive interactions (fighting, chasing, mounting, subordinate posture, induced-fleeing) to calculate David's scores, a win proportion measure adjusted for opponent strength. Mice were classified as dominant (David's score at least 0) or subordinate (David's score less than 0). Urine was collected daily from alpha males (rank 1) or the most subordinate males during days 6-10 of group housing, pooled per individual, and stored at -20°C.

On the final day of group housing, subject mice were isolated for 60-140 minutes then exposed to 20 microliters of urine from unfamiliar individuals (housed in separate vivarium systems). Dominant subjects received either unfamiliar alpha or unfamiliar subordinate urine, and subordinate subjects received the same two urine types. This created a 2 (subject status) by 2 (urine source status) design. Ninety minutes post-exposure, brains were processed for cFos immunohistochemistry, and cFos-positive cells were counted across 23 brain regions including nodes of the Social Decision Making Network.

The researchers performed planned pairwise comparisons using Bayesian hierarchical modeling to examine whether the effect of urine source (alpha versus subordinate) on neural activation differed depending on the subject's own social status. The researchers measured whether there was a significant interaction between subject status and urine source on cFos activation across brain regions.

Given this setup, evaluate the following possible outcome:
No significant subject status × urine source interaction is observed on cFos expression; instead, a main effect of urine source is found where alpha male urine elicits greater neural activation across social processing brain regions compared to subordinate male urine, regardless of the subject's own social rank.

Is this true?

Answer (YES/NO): NO